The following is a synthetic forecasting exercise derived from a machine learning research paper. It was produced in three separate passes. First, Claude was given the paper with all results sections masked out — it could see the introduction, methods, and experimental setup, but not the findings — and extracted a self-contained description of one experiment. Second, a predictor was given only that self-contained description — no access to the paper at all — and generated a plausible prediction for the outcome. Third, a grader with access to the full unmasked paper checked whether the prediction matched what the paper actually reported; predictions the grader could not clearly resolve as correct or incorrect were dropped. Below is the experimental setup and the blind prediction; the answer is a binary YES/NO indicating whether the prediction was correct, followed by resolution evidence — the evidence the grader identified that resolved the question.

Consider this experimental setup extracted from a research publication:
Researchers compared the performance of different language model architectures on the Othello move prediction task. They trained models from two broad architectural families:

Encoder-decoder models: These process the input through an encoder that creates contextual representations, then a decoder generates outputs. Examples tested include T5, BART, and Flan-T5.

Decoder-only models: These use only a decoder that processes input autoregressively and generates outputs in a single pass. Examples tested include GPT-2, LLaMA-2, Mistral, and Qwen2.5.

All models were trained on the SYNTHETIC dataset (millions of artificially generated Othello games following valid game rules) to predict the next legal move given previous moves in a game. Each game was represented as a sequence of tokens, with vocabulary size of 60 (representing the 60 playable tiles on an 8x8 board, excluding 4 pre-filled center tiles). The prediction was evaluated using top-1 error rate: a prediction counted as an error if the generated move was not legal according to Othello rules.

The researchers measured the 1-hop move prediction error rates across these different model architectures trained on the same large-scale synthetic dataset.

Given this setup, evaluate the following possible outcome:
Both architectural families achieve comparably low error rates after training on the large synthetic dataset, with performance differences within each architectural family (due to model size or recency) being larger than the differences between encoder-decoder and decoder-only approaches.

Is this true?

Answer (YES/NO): YES